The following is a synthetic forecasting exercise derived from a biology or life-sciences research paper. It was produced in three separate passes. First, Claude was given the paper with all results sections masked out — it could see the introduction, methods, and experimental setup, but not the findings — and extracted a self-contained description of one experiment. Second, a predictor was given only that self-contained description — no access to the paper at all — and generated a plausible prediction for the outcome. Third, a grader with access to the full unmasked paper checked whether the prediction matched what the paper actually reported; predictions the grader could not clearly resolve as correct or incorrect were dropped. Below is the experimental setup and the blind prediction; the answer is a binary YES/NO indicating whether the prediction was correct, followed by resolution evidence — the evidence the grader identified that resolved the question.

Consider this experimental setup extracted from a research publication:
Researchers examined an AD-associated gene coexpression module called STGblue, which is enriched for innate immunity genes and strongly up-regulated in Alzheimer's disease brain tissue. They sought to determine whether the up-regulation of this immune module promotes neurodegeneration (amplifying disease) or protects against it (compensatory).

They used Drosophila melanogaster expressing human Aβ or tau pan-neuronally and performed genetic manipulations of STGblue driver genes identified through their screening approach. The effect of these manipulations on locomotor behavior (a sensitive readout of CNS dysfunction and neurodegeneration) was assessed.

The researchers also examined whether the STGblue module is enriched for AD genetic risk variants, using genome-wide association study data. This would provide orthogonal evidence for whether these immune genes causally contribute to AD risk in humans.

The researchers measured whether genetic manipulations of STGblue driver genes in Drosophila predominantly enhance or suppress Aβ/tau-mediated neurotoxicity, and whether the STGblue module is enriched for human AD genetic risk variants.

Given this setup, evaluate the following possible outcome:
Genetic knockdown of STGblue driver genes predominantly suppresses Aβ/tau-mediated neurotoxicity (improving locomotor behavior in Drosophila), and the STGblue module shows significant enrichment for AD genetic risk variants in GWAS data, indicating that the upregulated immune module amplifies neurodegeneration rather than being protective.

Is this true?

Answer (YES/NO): YES